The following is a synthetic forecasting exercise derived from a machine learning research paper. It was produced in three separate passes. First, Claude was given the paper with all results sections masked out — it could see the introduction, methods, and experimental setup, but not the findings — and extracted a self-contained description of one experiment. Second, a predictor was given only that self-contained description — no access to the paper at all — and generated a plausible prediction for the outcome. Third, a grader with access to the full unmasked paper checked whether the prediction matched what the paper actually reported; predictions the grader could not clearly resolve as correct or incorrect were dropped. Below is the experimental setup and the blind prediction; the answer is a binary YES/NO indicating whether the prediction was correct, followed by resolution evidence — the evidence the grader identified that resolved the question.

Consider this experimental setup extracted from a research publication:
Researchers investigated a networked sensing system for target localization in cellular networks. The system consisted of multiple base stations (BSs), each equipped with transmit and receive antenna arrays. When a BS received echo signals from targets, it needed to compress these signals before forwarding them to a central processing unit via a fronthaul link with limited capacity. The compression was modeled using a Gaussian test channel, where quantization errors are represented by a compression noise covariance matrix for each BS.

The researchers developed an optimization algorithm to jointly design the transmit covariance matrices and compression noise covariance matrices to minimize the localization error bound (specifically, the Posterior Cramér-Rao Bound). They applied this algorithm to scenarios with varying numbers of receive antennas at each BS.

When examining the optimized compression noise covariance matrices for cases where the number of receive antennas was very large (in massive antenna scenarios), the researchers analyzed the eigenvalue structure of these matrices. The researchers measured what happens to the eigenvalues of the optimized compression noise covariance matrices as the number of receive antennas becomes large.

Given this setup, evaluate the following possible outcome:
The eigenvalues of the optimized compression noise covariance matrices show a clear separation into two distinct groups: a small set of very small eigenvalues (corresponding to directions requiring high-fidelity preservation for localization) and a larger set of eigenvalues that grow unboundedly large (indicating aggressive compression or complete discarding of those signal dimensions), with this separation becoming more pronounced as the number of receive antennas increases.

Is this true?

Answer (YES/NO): NO